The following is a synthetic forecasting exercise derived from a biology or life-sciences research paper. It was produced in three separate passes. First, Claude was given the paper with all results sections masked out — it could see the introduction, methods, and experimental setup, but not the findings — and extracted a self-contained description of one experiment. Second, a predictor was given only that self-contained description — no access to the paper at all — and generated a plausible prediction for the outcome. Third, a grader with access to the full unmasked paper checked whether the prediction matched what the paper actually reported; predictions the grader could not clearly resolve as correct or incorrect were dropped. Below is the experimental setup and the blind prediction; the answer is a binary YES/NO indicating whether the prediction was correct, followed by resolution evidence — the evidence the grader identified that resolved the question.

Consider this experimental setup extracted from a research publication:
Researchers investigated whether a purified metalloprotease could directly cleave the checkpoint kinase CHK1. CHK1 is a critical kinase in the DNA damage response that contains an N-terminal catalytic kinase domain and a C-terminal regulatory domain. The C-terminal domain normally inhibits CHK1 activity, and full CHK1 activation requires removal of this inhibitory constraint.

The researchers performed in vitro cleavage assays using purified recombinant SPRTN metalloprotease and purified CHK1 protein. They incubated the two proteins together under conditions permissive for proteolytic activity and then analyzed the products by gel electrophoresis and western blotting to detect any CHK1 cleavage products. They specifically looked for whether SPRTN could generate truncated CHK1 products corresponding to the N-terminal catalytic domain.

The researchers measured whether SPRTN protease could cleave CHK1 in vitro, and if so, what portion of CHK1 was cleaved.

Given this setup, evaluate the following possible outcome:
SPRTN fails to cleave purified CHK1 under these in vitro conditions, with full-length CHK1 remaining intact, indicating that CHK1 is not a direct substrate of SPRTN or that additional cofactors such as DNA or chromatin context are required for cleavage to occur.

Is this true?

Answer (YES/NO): NO